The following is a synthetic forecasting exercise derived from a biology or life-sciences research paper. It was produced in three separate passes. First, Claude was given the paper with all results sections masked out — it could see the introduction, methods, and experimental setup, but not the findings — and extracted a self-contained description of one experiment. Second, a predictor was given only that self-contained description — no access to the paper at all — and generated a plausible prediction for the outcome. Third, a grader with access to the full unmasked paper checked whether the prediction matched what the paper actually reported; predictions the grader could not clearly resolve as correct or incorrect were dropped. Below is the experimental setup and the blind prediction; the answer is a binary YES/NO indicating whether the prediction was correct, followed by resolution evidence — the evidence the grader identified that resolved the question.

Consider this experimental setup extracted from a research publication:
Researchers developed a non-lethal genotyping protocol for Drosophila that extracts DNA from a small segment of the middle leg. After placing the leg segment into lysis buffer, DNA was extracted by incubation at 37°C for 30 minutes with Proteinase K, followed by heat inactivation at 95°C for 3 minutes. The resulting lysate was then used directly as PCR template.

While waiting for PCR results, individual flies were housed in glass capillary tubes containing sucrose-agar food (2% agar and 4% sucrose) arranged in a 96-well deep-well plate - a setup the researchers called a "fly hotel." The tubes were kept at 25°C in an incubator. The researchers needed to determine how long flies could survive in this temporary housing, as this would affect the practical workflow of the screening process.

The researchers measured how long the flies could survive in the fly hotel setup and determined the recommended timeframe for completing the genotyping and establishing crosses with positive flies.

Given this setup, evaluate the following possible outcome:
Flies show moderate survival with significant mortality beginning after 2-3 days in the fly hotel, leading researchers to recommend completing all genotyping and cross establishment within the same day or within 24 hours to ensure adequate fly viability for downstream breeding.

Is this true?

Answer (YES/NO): NO